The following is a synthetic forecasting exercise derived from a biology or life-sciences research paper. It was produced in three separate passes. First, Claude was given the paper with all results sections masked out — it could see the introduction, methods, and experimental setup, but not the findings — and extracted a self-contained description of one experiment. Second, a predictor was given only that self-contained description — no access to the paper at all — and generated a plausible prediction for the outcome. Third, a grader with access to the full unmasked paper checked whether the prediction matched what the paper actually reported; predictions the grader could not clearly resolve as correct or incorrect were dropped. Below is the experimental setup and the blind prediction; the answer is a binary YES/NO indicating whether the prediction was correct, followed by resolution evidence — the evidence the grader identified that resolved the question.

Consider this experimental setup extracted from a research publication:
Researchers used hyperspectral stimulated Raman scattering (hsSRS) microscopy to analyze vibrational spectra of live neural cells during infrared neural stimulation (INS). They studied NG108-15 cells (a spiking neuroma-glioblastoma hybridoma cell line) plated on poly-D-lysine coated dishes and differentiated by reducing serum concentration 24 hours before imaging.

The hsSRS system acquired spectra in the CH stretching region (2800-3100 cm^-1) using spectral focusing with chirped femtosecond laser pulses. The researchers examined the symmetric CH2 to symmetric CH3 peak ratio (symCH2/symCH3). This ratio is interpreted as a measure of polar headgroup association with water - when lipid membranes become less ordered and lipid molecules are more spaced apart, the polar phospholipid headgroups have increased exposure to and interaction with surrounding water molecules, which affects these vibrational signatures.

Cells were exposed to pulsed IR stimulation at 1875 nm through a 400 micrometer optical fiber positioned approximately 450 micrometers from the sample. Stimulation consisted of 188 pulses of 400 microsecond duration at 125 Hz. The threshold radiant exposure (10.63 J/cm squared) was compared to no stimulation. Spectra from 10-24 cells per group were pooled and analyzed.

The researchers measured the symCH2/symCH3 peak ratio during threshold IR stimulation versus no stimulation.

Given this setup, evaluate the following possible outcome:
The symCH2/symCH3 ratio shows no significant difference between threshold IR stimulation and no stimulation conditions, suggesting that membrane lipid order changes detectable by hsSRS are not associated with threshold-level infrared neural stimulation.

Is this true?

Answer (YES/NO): NO